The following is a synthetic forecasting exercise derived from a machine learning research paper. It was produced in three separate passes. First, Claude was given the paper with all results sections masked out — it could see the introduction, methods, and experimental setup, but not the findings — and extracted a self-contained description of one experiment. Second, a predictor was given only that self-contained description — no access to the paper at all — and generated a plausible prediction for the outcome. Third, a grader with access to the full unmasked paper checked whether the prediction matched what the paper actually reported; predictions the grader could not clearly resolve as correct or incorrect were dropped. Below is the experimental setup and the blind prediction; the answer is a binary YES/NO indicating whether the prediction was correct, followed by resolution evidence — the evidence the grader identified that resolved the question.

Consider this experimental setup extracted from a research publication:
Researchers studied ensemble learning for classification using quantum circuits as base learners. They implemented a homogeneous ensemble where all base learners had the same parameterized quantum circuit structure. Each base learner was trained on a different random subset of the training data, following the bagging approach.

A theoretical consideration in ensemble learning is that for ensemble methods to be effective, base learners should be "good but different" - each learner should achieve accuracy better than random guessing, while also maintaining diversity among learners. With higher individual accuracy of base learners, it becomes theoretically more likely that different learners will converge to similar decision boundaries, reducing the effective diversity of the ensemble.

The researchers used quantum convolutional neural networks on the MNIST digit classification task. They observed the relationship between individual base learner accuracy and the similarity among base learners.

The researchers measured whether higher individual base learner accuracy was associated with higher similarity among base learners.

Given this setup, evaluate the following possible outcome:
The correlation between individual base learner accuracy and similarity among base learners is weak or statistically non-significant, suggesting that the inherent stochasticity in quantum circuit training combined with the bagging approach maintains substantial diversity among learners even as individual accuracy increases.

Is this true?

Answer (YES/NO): NO